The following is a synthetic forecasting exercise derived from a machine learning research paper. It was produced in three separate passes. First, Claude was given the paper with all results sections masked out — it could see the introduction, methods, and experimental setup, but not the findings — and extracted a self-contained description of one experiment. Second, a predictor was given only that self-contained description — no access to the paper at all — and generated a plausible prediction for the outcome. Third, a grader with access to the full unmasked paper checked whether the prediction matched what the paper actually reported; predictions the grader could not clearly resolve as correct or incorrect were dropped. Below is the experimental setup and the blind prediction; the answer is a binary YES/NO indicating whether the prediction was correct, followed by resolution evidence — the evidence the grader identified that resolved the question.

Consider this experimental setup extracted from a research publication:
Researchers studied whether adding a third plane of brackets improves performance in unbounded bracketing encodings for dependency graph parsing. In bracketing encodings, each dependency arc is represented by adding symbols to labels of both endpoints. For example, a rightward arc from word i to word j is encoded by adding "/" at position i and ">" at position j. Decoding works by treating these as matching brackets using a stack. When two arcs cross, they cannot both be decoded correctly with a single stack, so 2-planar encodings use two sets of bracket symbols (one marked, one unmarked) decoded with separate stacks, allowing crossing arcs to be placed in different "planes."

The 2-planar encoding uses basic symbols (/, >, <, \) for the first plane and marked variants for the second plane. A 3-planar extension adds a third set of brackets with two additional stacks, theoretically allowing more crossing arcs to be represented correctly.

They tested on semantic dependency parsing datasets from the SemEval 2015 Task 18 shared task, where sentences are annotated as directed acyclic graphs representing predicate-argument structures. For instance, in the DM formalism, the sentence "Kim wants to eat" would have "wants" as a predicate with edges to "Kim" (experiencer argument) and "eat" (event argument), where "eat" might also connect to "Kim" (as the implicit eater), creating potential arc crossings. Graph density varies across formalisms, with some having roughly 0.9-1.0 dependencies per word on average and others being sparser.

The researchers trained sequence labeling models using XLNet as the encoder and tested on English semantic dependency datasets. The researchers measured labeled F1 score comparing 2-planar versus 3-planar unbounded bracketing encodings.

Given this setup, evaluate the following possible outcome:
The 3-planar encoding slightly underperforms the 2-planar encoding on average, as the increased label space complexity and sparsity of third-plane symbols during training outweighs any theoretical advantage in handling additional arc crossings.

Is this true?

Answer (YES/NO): NO